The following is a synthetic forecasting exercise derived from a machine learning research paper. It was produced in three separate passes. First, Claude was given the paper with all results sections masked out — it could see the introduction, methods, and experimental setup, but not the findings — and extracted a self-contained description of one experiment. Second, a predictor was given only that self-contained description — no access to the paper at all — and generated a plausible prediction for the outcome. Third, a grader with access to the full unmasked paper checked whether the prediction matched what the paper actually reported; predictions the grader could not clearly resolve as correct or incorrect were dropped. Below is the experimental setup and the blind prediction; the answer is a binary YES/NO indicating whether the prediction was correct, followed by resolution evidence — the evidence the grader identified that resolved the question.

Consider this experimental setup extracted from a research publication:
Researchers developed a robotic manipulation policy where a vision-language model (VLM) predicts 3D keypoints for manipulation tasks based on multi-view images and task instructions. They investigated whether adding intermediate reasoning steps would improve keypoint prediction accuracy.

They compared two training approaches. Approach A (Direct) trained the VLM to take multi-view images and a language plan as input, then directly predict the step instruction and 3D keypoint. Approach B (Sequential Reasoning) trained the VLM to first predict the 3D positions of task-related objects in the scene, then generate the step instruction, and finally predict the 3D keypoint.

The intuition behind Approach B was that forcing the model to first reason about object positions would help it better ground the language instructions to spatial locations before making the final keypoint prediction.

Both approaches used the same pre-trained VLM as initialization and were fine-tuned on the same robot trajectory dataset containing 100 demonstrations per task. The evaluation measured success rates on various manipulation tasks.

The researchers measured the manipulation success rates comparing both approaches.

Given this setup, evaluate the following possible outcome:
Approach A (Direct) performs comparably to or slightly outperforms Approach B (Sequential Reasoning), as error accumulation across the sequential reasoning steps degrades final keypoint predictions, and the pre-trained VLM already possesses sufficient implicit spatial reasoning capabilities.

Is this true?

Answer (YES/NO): NO